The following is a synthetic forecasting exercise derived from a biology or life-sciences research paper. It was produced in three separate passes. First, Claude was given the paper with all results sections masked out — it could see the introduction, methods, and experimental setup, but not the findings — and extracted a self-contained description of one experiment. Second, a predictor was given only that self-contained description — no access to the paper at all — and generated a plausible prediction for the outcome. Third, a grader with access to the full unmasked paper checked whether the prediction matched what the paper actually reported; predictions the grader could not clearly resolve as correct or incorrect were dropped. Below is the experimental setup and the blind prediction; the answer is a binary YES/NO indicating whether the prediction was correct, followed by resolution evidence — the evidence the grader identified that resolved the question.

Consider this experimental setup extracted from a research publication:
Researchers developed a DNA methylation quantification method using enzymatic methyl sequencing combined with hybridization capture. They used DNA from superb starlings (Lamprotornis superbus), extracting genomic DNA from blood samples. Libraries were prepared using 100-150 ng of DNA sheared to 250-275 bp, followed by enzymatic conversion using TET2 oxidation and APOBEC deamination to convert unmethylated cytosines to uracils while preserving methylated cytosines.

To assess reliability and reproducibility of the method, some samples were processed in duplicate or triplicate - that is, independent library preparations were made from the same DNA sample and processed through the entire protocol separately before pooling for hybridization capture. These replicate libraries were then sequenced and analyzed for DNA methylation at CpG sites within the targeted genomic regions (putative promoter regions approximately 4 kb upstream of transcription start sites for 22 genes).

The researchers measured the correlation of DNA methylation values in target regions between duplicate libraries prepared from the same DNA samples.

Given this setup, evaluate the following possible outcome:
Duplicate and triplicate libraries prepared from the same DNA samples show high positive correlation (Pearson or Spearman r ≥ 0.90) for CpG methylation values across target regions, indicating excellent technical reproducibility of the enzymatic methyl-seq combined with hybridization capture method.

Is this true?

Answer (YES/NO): YES